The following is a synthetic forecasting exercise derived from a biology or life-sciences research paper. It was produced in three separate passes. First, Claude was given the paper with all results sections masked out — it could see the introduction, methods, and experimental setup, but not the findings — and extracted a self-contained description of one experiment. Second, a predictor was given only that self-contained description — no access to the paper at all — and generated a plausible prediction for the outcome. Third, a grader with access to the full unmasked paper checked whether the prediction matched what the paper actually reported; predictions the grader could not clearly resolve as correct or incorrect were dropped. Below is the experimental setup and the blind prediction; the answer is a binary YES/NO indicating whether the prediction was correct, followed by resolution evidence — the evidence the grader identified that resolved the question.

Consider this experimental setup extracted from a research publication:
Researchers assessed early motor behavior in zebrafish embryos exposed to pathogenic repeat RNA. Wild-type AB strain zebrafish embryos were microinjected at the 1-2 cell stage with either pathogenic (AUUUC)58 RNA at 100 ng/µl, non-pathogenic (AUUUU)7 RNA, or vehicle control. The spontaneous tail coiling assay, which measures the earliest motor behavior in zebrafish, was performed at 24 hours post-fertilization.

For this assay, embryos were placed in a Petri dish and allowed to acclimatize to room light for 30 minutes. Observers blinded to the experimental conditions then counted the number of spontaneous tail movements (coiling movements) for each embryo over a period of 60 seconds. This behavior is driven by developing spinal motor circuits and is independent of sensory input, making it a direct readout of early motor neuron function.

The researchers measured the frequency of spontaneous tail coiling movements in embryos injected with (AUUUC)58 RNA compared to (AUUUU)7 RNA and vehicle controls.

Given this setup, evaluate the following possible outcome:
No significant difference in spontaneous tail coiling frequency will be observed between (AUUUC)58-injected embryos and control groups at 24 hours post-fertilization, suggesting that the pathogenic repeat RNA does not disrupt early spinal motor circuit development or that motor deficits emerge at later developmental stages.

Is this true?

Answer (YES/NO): NO